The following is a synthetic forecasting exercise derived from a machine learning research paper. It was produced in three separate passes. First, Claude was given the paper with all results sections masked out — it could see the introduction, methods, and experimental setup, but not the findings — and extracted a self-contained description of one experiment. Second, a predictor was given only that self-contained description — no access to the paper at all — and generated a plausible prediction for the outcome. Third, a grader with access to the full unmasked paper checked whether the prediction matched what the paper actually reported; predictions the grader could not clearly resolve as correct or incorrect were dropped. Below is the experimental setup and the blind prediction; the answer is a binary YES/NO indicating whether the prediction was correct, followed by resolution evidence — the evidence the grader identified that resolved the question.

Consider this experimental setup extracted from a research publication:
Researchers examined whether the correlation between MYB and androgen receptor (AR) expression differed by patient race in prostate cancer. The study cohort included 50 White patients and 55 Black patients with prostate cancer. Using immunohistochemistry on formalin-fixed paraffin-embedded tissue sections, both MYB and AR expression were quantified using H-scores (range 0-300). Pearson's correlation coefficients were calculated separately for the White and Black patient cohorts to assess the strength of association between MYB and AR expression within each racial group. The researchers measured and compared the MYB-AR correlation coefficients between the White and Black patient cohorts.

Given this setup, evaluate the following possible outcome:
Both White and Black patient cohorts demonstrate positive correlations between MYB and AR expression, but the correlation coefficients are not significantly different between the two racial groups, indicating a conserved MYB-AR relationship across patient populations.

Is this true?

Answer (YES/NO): NO